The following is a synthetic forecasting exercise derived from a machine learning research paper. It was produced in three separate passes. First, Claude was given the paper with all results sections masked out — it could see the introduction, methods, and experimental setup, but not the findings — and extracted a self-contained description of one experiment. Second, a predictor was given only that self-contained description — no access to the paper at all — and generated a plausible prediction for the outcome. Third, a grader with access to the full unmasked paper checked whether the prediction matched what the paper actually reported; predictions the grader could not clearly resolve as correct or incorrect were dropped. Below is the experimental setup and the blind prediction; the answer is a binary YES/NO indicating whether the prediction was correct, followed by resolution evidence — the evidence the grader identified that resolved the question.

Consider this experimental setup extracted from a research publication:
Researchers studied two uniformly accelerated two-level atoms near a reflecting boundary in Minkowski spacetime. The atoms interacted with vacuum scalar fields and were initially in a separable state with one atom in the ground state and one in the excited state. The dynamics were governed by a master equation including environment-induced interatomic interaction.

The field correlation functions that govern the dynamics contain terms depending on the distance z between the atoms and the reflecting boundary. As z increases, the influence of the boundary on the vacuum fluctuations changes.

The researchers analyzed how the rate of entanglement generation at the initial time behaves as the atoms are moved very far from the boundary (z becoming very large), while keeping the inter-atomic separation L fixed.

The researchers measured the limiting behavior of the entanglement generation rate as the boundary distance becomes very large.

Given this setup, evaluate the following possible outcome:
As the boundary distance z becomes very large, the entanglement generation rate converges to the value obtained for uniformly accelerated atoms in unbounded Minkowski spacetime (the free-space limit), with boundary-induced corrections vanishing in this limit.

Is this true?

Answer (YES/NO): YES